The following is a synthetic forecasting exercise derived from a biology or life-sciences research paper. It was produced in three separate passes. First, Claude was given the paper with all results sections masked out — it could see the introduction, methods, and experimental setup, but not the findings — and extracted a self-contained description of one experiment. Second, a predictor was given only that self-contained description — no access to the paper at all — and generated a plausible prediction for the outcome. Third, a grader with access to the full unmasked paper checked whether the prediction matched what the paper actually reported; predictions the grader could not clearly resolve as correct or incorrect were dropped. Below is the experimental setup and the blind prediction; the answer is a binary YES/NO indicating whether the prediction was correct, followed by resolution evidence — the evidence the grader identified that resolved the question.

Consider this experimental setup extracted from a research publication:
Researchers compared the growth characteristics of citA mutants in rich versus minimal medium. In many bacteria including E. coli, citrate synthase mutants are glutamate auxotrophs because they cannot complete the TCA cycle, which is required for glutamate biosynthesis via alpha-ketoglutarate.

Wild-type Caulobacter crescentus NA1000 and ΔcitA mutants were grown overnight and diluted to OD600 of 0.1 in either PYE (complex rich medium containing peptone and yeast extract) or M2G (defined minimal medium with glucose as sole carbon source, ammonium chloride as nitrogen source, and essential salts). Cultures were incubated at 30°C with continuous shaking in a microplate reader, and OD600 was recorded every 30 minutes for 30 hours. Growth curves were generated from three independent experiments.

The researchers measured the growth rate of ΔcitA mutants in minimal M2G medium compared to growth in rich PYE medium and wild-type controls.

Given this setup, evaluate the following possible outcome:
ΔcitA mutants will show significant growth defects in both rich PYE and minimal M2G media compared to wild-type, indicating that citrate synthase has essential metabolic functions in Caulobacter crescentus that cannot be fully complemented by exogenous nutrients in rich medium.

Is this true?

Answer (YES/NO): YES